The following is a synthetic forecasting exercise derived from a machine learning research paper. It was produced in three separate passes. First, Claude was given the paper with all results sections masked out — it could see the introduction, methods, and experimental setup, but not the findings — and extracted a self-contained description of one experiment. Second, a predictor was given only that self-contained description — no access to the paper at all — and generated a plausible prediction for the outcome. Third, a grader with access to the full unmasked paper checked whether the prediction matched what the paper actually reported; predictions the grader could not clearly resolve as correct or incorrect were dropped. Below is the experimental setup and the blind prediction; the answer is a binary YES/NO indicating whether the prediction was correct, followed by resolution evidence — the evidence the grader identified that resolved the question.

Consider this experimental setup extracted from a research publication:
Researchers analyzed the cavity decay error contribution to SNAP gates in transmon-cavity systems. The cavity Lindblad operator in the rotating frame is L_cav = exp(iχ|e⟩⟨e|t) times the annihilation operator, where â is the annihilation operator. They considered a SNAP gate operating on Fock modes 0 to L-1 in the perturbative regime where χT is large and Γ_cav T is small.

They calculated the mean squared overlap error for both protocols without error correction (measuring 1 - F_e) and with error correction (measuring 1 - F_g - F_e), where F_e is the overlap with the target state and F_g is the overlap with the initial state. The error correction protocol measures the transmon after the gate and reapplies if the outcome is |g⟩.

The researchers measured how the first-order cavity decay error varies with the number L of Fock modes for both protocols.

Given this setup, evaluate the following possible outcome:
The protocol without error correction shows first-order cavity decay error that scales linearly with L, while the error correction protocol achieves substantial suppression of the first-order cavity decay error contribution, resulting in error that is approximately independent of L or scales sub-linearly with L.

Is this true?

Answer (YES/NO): NO